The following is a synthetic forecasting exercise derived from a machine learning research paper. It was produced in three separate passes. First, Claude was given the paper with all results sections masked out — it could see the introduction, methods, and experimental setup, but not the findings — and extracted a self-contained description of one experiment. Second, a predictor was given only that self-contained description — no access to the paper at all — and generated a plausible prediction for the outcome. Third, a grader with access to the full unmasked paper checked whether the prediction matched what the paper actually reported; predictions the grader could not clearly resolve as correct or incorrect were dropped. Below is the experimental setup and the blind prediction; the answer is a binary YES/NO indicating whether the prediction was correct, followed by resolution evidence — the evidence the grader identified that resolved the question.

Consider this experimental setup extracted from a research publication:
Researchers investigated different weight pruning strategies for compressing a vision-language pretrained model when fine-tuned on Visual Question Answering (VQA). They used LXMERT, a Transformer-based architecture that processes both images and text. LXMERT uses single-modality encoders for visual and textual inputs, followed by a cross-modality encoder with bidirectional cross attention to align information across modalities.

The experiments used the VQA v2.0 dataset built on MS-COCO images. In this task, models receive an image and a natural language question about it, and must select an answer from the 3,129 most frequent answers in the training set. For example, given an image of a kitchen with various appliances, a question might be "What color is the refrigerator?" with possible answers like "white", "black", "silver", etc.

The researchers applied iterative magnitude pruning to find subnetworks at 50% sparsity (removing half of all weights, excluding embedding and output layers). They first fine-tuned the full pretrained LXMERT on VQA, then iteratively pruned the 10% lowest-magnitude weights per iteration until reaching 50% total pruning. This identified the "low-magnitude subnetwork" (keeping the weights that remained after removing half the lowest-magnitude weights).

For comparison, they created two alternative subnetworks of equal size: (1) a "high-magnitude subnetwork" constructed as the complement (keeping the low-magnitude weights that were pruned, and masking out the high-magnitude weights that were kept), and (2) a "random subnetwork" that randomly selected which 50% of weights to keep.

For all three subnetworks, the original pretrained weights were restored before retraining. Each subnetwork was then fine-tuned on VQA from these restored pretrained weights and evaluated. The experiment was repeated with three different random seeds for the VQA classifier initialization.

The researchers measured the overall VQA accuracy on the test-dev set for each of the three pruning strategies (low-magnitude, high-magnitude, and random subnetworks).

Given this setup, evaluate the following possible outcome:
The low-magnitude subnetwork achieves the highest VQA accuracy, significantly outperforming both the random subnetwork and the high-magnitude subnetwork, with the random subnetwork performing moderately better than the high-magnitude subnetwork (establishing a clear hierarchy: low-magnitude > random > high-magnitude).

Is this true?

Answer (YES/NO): NO